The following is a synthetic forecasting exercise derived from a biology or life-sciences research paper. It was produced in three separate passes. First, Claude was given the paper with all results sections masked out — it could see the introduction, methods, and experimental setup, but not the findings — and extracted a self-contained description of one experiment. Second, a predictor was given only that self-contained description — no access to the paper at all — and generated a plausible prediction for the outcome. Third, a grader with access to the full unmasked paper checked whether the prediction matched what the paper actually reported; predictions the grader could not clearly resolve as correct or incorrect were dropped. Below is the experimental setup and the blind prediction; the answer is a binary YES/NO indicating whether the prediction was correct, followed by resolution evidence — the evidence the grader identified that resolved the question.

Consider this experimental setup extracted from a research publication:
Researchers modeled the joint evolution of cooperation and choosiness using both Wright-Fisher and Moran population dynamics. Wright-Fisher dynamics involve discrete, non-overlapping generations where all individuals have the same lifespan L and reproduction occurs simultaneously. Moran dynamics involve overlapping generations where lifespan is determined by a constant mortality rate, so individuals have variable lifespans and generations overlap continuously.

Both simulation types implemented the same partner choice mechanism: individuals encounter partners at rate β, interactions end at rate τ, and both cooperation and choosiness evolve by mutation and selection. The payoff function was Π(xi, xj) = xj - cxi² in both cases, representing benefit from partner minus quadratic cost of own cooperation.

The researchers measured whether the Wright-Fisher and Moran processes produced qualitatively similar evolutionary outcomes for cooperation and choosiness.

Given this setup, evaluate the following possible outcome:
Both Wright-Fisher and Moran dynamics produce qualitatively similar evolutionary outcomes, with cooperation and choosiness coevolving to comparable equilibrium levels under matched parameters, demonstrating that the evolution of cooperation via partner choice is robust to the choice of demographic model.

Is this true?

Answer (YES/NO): NO